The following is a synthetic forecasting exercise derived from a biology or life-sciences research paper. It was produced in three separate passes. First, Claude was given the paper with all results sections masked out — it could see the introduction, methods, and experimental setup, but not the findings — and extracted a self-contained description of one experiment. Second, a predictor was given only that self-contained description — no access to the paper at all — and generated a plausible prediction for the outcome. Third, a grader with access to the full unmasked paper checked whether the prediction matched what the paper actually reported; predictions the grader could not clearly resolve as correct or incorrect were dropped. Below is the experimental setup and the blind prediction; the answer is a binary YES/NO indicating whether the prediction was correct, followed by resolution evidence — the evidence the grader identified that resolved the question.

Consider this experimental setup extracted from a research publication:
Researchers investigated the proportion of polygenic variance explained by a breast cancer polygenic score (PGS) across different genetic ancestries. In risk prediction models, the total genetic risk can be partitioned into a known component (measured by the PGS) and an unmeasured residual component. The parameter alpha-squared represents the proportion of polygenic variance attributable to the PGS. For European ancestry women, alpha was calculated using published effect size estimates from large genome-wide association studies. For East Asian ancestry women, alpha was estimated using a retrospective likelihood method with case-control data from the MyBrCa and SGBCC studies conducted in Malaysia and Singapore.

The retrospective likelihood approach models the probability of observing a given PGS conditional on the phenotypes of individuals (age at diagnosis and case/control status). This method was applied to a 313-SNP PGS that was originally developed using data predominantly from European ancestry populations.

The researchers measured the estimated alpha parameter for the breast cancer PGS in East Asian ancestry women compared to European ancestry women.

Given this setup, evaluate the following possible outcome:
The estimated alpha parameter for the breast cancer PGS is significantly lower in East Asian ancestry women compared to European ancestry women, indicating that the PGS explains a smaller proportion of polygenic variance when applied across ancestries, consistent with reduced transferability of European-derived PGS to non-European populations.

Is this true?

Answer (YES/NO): YES